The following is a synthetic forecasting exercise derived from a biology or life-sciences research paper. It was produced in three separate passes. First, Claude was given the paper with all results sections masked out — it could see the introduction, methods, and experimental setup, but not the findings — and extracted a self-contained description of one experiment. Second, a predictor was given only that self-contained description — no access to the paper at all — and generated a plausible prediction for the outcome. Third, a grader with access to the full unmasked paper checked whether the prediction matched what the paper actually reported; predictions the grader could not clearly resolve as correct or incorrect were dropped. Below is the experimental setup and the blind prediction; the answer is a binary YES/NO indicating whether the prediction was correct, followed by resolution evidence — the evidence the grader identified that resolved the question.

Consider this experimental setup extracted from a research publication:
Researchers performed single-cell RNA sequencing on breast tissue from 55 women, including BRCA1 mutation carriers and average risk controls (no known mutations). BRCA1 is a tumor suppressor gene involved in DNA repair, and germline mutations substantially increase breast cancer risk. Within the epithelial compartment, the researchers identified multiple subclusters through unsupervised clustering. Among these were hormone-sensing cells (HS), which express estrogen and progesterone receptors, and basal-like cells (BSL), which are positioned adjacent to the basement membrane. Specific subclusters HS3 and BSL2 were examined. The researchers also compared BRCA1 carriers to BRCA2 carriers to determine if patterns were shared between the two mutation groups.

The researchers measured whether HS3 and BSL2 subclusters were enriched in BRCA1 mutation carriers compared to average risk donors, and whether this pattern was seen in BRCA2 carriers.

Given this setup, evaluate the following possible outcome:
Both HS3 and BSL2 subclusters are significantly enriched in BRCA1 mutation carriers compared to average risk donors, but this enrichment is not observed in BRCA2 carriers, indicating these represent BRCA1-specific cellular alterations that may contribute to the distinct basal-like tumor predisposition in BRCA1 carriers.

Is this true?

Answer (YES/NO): YES